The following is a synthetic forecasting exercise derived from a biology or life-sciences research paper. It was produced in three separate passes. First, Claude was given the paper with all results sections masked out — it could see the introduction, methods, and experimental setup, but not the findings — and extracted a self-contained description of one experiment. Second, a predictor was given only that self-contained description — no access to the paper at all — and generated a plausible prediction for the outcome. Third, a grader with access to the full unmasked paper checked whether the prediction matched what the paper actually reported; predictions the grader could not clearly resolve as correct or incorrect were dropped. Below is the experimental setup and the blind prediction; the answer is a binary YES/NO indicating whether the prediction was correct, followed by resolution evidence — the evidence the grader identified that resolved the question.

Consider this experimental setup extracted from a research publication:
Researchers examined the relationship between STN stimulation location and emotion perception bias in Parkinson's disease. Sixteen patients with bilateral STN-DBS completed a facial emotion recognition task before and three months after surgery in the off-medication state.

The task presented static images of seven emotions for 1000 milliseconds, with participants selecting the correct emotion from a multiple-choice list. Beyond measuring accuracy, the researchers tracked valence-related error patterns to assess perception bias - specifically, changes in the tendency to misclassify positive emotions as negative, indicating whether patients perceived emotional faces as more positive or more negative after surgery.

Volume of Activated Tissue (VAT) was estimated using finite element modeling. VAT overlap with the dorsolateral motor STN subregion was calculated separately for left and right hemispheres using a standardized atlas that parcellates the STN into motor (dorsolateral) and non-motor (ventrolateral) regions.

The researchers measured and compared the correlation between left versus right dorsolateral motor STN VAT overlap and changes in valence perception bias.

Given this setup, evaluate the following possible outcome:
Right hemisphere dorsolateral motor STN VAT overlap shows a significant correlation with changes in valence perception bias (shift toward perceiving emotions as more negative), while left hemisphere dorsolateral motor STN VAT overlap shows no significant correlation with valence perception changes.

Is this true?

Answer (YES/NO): NO